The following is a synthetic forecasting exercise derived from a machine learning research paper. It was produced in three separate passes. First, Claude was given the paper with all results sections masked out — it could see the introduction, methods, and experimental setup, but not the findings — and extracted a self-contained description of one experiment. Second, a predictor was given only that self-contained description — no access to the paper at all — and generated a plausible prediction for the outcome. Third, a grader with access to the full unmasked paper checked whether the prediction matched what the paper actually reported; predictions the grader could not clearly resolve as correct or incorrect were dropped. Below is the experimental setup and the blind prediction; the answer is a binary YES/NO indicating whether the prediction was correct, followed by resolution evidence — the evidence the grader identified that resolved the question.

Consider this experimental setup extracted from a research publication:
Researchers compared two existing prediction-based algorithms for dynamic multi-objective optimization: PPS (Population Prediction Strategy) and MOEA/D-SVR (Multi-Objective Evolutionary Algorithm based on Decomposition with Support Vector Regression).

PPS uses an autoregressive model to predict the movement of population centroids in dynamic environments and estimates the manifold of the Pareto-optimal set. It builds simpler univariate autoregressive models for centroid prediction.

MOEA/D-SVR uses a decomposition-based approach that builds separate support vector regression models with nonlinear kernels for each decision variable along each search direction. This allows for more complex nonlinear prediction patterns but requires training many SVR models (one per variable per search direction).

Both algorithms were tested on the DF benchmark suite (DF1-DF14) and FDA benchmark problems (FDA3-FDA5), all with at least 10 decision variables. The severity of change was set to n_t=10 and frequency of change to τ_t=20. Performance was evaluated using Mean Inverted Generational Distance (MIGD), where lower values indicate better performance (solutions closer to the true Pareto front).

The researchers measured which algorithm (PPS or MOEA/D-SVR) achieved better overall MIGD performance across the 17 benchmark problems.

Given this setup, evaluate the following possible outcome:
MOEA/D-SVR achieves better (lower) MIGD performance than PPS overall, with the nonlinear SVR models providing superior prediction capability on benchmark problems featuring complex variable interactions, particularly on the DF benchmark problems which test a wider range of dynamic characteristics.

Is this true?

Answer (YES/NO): NO